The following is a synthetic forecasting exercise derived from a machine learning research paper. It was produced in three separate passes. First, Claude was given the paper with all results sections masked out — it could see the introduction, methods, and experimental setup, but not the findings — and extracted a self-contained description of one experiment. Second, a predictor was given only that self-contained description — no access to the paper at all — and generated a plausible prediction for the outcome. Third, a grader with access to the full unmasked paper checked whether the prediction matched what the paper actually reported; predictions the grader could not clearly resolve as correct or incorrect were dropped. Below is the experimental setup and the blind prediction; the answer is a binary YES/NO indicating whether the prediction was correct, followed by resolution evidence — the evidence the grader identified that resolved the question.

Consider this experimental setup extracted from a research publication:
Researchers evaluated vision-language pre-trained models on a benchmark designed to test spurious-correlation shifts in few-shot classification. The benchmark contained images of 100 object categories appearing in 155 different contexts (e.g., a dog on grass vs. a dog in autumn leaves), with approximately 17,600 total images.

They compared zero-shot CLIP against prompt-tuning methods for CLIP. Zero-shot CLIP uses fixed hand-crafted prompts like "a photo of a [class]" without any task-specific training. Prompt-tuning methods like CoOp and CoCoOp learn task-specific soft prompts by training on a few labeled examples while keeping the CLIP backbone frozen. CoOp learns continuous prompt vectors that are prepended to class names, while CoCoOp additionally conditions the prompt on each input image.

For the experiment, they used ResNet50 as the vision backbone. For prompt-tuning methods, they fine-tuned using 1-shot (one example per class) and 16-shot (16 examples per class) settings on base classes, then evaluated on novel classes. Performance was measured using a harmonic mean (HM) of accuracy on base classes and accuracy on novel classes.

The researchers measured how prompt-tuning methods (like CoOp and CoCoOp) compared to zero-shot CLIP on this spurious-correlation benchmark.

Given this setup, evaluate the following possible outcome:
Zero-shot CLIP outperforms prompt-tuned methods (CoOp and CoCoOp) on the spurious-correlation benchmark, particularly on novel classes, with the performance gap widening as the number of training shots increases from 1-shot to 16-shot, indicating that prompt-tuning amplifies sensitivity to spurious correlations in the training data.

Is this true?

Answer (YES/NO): YES